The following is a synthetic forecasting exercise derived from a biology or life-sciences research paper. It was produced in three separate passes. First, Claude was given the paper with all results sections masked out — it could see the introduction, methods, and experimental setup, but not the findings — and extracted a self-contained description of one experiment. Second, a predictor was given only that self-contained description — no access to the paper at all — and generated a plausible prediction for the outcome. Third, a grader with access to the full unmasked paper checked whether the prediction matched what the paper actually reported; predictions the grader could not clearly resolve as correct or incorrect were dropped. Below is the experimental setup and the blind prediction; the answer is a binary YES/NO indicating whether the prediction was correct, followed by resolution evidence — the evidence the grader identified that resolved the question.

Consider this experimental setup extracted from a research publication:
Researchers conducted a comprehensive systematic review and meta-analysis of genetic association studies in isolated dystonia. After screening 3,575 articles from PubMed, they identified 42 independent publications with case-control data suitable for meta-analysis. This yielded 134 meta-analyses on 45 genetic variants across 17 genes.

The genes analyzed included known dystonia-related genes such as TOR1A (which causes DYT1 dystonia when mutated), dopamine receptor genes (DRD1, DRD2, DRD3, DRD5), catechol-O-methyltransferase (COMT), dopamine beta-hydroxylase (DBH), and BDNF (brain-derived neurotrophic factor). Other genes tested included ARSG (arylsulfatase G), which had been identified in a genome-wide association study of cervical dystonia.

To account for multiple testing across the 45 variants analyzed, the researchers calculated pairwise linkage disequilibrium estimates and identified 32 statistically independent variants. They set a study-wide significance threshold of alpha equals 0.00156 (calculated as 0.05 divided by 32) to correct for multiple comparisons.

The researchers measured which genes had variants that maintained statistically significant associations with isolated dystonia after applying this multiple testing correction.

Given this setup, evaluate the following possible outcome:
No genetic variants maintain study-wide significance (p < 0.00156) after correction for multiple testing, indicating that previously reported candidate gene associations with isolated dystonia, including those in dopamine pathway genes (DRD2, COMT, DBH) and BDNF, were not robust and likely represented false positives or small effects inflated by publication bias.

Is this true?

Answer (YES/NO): NO